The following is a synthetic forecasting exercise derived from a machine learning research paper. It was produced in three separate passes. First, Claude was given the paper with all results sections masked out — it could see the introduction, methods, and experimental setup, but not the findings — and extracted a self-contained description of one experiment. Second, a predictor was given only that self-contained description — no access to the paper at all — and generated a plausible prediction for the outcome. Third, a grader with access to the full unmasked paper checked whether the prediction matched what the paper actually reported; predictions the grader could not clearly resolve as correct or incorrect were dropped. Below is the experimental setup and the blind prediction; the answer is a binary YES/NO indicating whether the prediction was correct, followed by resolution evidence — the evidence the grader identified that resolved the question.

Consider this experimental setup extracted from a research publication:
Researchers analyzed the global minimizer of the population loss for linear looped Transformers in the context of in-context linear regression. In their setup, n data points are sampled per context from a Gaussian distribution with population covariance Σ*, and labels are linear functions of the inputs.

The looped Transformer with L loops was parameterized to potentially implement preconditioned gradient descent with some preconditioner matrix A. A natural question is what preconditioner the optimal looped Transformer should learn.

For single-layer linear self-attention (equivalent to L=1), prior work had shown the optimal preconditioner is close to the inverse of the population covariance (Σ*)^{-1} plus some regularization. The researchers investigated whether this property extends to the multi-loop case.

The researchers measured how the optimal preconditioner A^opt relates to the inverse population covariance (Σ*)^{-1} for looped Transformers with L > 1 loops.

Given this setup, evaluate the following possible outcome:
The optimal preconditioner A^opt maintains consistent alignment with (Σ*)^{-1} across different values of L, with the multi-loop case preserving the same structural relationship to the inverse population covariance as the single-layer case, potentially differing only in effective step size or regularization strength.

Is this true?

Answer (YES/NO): YES